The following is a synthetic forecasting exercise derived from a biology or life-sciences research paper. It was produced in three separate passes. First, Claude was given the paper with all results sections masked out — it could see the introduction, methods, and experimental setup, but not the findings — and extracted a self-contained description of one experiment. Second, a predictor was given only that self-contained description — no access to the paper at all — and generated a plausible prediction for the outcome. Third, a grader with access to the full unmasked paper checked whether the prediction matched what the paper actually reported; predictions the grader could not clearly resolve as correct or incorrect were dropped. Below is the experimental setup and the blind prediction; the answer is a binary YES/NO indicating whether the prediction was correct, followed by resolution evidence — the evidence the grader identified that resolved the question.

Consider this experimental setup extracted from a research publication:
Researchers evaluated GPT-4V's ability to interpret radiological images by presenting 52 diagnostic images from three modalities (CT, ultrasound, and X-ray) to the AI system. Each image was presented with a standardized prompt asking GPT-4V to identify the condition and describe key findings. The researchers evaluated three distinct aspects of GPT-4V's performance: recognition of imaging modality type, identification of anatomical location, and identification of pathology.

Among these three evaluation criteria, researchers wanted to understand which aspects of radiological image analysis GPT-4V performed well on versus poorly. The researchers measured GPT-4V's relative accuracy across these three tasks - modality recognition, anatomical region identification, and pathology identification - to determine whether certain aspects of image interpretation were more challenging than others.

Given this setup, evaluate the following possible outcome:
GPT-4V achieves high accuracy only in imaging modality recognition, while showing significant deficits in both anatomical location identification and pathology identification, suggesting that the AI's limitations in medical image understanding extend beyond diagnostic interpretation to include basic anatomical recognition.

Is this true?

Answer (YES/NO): NO